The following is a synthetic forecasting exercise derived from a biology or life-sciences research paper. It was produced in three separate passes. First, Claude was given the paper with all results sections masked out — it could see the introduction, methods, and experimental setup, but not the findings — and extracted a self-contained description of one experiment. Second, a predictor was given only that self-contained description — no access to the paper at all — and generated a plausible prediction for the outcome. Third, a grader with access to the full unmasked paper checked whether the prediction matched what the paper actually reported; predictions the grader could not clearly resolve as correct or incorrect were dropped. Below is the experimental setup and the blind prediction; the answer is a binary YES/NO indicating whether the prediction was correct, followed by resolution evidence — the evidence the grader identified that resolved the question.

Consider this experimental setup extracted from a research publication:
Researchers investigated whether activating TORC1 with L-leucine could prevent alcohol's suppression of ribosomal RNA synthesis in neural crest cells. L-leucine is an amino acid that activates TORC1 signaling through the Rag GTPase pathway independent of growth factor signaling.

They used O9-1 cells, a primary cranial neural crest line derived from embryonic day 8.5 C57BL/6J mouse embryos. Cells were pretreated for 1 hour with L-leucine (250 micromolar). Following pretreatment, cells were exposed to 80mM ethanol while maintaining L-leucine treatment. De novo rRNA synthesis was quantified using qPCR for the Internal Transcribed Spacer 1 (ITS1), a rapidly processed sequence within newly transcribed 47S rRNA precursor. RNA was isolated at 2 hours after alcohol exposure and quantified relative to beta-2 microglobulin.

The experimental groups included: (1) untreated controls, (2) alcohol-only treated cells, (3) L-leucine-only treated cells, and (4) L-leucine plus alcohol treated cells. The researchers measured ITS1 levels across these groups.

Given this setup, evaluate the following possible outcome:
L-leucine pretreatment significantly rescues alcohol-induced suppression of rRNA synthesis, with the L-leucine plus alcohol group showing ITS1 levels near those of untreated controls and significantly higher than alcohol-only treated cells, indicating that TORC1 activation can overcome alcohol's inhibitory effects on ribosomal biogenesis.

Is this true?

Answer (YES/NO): YES